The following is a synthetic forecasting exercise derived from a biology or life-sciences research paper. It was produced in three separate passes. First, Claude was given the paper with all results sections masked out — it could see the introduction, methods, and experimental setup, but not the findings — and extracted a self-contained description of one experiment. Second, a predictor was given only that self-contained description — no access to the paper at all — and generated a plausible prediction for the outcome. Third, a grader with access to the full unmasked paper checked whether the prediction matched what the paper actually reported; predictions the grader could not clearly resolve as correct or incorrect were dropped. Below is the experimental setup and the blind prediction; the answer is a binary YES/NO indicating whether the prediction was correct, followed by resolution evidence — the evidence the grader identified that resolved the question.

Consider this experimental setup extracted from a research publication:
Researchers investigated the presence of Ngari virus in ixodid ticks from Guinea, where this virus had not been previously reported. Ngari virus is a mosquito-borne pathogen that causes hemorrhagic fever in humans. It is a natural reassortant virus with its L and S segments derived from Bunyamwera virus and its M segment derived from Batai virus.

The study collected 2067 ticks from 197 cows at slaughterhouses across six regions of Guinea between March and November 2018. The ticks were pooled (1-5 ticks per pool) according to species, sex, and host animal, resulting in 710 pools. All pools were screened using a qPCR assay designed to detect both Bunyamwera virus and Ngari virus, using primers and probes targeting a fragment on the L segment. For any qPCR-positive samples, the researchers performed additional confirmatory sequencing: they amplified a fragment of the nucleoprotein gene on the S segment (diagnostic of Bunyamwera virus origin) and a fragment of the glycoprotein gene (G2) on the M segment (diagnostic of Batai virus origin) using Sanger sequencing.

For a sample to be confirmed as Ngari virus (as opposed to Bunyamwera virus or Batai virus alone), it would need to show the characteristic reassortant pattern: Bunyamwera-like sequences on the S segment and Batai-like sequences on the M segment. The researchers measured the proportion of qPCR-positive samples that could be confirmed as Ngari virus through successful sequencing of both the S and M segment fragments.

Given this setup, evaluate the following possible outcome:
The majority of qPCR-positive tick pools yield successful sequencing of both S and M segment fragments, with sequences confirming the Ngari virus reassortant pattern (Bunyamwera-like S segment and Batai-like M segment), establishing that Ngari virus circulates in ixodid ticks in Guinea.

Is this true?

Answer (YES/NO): NO